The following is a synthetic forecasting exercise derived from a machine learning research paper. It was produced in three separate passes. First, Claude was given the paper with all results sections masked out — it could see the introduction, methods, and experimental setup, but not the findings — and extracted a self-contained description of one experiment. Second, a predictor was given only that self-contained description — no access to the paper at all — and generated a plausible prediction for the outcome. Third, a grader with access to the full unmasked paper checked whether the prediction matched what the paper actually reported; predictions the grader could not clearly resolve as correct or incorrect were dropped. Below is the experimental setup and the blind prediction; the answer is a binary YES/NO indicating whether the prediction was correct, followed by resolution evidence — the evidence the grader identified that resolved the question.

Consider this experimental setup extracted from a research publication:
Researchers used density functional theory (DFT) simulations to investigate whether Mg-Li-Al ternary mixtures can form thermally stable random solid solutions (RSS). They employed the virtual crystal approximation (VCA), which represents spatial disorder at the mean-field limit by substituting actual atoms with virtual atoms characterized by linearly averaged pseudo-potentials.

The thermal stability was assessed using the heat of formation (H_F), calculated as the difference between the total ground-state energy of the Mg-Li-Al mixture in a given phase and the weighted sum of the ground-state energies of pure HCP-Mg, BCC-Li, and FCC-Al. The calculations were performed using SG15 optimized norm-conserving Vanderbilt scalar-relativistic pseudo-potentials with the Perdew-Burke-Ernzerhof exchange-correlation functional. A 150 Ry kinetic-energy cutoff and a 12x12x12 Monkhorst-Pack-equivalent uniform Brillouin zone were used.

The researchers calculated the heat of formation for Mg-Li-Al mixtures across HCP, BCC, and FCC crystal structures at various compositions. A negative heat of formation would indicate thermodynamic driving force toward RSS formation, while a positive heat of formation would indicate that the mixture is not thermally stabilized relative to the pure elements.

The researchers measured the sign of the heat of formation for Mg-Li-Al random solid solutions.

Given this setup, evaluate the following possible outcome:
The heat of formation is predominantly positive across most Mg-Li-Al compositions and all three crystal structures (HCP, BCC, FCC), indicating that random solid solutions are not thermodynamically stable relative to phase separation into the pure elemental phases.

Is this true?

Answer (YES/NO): YES